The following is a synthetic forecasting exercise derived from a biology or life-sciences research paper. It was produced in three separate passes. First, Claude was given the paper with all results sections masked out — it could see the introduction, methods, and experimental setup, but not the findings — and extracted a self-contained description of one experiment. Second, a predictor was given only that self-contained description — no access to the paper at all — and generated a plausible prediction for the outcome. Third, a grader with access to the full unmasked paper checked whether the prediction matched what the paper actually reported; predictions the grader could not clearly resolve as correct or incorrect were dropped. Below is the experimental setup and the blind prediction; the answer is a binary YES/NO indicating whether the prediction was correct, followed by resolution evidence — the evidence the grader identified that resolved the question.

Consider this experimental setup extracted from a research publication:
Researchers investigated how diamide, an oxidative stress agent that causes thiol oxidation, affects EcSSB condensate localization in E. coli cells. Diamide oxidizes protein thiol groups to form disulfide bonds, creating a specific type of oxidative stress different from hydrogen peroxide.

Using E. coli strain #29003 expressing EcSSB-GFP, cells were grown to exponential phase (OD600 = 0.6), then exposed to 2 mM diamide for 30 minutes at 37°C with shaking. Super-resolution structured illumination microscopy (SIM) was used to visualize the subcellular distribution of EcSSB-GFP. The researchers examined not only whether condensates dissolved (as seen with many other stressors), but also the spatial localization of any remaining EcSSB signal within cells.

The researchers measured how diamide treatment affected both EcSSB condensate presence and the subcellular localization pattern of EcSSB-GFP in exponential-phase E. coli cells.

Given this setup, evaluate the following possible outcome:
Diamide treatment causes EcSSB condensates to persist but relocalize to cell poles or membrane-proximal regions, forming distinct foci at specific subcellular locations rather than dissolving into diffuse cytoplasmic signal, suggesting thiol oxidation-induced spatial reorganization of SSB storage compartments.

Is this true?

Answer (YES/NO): YES